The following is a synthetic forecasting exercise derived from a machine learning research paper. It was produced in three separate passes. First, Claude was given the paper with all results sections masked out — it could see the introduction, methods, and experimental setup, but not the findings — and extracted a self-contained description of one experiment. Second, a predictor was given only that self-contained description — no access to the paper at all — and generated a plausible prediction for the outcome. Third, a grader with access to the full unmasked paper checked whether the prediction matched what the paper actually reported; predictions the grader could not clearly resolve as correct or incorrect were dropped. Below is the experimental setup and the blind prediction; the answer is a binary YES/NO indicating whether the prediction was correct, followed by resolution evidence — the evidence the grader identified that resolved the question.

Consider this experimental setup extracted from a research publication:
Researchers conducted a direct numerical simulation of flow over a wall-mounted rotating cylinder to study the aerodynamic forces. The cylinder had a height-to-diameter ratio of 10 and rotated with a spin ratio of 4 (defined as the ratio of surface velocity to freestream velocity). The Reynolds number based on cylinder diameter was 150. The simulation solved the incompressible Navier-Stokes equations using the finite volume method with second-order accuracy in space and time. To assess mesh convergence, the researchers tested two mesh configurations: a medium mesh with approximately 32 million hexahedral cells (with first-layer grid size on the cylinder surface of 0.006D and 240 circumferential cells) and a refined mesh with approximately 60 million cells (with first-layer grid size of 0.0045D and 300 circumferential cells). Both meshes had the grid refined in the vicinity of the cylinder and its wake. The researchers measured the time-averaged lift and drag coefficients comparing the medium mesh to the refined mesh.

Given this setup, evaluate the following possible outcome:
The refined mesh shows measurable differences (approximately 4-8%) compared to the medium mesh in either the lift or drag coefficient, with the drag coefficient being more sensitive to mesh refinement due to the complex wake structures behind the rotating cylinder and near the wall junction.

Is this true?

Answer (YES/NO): NO